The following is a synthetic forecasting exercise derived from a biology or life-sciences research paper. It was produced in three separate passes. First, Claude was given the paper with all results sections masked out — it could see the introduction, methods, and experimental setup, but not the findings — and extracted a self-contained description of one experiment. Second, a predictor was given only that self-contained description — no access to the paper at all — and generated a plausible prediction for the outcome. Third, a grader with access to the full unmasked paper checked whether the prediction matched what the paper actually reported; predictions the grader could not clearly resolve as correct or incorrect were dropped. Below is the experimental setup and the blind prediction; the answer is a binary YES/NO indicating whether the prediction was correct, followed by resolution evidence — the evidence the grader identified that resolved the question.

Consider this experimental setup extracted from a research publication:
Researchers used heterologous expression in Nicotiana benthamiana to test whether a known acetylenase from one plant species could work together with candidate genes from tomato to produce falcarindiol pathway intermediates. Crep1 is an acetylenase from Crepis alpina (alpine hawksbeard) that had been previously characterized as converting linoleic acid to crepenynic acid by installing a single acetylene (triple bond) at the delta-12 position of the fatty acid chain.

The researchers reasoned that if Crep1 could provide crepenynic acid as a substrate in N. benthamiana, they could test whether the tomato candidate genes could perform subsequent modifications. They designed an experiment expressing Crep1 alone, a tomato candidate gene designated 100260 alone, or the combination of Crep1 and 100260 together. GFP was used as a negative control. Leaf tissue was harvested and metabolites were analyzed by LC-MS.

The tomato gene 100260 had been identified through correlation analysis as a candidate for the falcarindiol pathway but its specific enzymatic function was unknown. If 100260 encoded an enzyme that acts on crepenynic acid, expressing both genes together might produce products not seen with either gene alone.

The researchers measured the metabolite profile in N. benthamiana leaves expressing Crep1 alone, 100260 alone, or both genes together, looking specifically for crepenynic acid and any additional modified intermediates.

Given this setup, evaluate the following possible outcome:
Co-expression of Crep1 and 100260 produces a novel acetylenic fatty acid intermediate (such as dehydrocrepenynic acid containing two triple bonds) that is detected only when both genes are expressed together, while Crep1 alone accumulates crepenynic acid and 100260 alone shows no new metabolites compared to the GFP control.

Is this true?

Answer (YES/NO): NO